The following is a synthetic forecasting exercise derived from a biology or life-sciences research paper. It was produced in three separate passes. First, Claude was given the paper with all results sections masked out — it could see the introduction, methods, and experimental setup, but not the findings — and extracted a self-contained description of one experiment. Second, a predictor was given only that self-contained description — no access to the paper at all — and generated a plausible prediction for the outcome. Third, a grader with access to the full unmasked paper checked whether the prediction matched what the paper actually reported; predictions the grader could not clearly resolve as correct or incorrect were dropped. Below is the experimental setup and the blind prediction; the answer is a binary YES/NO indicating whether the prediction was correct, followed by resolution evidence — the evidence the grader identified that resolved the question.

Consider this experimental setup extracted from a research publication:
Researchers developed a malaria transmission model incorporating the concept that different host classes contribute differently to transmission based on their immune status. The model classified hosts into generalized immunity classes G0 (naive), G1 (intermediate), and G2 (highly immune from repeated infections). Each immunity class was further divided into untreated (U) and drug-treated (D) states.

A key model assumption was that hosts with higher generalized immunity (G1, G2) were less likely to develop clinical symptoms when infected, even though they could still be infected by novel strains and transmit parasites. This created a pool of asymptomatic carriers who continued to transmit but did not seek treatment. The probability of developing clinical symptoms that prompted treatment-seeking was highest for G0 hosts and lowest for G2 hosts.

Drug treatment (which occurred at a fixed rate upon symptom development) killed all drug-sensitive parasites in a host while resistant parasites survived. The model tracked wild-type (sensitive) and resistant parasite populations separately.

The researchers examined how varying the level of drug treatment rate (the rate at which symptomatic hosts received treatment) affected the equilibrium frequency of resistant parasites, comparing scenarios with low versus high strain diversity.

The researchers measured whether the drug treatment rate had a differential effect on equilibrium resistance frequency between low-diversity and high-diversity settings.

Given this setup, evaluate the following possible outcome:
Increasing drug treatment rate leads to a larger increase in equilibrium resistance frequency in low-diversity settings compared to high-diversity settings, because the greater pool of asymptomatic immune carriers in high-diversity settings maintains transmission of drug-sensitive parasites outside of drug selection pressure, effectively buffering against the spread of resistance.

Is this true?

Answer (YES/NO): YES